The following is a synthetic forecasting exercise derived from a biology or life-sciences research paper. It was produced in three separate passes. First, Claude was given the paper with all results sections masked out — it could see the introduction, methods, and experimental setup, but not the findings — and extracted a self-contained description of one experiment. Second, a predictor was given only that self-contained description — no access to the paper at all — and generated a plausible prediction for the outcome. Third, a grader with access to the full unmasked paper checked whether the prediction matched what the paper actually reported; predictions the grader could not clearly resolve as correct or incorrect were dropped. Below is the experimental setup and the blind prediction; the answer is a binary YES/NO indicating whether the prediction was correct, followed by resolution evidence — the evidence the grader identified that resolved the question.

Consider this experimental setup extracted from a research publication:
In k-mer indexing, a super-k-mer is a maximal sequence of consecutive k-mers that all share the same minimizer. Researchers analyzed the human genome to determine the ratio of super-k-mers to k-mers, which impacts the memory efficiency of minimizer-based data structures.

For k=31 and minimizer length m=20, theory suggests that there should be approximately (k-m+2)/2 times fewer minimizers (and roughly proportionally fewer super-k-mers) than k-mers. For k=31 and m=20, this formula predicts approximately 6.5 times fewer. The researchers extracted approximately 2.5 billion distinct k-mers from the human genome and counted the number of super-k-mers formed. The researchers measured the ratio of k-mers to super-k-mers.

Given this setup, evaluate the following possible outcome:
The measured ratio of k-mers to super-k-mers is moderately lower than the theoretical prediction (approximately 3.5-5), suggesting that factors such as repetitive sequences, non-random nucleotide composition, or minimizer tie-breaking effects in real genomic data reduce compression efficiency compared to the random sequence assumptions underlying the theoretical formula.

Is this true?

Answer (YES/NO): NO